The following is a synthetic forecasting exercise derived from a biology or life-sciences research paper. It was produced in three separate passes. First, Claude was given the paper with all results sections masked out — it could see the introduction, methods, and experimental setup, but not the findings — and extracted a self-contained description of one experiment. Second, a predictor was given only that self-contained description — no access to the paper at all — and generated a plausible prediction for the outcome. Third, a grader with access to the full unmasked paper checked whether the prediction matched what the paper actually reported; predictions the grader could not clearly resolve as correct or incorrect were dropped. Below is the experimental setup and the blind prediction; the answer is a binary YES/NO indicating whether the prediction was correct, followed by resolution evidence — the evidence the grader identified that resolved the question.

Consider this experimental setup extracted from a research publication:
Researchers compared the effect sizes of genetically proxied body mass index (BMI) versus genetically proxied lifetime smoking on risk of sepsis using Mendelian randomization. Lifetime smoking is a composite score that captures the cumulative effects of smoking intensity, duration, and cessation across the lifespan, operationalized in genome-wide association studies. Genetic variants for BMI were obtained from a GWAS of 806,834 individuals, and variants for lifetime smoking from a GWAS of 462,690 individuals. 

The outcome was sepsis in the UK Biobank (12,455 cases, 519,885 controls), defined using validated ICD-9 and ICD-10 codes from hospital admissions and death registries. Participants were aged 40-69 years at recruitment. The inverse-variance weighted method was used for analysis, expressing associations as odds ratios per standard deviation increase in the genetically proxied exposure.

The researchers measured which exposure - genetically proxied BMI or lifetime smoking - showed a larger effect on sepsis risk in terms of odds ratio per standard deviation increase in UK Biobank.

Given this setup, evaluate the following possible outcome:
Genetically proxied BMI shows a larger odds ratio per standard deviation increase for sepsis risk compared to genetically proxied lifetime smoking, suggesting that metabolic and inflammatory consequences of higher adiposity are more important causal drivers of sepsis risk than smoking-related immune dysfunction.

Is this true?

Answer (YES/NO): NO